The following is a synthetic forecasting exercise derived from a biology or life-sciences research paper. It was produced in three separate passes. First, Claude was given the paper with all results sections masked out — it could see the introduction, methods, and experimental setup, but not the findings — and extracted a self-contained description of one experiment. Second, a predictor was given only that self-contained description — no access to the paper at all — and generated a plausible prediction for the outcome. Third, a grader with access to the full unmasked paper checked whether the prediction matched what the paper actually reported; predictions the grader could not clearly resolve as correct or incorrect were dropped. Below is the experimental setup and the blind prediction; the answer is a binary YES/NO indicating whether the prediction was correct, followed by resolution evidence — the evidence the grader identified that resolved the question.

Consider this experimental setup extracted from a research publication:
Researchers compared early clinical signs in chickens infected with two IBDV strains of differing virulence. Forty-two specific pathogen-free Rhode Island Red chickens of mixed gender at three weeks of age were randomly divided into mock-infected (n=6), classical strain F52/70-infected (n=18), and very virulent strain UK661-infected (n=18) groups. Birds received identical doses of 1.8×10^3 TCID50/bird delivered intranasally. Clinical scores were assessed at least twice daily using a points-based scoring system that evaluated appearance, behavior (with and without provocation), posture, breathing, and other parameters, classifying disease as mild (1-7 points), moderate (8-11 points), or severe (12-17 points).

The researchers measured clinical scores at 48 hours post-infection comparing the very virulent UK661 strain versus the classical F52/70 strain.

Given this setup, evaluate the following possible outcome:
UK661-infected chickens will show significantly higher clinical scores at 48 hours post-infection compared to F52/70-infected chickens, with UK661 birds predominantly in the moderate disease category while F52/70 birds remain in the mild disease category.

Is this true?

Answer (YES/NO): NO